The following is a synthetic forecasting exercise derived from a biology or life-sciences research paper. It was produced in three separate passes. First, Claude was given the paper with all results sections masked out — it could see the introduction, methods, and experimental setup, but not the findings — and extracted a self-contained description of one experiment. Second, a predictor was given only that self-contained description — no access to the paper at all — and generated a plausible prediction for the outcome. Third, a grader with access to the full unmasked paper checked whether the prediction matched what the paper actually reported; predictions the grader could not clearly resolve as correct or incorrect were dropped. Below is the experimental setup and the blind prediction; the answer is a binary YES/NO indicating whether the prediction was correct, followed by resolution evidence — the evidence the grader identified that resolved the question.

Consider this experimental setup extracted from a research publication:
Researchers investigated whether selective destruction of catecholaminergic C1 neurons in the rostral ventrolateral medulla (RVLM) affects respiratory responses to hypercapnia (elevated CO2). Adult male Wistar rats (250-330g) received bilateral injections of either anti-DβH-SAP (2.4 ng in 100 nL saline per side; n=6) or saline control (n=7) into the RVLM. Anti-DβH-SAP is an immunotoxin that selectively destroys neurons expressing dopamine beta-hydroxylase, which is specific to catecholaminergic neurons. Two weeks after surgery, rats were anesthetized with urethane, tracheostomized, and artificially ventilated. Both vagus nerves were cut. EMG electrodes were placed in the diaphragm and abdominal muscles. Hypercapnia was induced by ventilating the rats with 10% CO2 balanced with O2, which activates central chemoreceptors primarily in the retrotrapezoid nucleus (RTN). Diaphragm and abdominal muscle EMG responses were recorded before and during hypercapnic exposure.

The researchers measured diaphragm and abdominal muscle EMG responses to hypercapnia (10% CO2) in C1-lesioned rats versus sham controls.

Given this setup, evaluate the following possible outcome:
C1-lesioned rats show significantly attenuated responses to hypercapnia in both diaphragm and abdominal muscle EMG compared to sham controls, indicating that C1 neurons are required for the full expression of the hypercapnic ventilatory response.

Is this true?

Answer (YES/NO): NO